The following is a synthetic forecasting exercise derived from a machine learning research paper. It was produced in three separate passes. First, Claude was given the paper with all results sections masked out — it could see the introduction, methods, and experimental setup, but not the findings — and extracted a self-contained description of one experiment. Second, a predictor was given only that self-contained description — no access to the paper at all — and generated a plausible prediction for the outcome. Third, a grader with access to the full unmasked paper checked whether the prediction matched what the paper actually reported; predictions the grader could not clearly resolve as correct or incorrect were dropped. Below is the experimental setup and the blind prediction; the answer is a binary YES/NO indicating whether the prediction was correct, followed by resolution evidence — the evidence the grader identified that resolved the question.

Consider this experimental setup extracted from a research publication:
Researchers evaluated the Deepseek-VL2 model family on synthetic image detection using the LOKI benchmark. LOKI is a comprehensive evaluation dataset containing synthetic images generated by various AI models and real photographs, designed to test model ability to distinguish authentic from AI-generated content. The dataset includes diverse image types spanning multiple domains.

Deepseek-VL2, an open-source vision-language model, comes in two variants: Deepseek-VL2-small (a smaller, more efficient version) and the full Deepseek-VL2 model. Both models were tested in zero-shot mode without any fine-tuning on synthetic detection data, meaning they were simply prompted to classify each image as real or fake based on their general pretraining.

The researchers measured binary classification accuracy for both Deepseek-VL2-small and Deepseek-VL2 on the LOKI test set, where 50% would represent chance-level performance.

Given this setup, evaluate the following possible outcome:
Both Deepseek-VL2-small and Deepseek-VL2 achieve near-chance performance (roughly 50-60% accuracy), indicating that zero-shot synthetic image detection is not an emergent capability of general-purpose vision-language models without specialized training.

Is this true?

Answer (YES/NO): NO